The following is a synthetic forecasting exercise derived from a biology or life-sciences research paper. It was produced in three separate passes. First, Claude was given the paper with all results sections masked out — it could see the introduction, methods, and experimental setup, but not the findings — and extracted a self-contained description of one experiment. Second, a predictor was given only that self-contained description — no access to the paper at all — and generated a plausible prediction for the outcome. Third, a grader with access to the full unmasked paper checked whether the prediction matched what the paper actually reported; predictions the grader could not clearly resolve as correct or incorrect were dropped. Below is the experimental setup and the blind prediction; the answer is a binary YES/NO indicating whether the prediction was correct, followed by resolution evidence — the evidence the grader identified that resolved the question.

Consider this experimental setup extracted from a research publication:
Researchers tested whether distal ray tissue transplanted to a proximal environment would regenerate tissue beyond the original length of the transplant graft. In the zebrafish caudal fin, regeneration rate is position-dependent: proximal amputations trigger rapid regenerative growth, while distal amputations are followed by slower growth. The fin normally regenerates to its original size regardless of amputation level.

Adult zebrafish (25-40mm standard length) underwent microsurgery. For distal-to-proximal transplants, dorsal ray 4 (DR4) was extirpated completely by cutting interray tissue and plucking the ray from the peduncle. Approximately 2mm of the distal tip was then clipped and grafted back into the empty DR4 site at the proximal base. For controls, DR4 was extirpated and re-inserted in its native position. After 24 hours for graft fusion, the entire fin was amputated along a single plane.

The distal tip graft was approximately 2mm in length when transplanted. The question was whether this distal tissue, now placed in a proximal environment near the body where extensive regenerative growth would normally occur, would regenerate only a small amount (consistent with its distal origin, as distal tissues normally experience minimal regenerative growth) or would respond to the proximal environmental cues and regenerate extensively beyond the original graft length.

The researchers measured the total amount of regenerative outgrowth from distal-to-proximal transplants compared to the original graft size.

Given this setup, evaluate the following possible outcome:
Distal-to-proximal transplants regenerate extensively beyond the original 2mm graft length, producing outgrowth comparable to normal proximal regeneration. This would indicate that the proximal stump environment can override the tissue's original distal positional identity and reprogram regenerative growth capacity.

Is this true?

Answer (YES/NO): NO